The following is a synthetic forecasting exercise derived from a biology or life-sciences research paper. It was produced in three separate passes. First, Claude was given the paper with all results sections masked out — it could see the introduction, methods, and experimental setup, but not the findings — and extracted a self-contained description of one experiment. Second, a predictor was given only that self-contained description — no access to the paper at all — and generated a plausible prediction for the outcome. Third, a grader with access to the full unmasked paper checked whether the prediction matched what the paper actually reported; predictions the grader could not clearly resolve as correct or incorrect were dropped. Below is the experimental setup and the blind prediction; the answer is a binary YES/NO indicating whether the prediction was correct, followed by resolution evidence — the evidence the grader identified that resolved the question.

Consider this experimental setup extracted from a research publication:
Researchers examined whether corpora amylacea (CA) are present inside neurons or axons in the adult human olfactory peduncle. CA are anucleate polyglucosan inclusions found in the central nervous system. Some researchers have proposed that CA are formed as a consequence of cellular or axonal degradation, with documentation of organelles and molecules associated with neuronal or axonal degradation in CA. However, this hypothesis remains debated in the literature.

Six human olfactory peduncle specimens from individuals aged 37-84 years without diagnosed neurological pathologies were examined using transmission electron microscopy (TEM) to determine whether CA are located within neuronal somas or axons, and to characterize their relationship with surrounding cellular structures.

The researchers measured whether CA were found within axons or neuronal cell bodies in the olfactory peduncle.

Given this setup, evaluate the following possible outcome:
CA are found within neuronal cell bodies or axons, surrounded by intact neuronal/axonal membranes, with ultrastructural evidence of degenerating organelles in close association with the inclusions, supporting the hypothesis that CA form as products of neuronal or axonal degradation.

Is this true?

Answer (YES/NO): NO